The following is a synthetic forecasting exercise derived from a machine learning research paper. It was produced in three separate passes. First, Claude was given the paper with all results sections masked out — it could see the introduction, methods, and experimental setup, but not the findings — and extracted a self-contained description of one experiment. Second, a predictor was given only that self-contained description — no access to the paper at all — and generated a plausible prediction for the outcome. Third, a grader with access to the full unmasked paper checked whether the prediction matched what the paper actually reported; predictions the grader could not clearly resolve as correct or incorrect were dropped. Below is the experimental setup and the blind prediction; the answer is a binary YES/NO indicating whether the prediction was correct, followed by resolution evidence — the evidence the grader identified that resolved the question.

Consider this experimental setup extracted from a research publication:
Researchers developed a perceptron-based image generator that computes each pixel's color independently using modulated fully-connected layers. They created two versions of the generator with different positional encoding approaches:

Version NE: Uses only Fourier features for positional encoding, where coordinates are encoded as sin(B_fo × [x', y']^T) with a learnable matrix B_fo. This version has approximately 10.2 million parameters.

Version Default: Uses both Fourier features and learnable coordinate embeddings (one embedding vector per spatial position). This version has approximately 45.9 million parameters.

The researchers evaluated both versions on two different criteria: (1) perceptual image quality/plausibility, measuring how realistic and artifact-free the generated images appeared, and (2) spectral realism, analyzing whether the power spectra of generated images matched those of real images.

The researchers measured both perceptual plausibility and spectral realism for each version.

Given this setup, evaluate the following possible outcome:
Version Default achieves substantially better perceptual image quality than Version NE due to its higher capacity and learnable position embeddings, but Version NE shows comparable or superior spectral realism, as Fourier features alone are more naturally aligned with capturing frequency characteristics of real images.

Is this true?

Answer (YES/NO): YES